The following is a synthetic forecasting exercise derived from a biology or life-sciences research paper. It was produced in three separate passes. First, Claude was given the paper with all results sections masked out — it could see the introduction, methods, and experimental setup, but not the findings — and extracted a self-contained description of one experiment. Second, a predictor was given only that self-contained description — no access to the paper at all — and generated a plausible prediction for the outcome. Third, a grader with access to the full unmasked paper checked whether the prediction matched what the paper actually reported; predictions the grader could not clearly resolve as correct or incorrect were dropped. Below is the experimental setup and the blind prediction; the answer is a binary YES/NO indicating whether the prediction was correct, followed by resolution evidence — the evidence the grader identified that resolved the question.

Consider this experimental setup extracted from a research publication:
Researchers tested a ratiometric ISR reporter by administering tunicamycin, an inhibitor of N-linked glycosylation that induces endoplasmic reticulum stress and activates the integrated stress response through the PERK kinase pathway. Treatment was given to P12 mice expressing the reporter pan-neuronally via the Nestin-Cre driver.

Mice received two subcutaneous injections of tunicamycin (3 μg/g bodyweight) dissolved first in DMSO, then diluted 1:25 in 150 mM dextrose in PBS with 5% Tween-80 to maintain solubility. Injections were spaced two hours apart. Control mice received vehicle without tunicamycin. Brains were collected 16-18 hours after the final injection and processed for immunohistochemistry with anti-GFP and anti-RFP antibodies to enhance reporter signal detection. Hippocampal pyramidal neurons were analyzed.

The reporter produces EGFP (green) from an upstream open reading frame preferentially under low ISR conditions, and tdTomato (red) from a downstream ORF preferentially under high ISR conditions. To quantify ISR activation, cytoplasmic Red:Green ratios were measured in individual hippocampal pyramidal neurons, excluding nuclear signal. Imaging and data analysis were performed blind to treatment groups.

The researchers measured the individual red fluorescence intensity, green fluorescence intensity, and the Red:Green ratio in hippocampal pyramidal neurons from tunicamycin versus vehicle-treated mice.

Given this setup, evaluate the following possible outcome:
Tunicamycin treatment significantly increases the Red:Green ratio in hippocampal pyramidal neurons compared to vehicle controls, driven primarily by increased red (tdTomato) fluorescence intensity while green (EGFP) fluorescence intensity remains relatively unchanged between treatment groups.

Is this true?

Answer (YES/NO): NO